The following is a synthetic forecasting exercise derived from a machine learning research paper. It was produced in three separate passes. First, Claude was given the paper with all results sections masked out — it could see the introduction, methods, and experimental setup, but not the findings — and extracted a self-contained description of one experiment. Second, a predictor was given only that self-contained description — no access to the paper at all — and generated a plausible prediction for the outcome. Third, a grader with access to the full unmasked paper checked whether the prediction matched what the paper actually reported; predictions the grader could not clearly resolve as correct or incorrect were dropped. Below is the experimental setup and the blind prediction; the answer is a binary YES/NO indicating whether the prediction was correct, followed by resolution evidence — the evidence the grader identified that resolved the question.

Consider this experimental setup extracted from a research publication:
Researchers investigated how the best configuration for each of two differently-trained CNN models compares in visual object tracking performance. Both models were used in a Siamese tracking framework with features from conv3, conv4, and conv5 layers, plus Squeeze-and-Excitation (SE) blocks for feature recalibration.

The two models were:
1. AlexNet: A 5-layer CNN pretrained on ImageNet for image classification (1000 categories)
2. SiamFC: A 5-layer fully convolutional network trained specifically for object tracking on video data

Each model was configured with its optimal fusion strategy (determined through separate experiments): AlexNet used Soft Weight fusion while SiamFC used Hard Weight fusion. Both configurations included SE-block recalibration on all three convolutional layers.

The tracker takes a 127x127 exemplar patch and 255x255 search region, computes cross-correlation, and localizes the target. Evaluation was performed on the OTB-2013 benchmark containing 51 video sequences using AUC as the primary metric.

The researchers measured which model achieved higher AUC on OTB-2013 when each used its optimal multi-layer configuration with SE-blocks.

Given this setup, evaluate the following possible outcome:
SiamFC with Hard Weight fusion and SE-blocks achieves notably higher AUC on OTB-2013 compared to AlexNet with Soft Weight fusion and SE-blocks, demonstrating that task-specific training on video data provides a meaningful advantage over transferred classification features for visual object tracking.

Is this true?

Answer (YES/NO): NO